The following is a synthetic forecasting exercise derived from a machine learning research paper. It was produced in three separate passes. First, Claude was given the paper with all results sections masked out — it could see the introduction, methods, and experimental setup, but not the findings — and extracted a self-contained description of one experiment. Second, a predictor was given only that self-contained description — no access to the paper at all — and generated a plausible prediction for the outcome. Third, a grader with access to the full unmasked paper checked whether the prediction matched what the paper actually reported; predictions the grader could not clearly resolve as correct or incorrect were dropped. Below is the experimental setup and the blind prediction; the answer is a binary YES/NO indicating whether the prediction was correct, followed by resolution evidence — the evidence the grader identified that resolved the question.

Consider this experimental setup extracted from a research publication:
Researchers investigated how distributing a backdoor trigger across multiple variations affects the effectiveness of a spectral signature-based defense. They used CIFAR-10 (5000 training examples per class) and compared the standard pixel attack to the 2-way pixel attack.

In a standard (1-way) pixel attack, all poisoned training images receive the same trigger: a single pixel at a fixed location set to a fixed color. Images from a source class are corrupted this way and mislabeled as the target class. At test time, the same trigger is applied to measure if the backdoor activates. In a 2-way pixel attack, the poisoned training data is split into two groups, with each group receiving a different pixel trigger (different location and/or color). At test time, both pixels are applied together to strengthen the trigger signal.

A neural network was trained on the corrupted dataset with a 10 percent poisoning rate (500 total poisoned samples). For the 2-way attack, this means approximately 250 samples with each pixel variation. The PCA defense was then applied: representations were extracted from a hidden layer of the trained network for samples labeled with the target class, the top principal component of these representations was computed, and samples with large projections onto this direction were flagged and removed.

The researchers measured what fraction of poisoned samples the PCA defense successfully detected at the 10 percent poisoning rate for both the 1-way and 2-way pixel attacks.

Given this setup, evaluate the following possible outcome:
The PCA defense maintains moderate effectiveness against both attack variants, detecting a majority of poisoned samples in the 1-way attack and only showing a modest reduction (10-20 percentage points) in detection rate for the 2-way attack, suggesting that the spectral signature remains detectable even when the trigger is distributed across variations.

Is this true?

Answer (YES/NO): NO